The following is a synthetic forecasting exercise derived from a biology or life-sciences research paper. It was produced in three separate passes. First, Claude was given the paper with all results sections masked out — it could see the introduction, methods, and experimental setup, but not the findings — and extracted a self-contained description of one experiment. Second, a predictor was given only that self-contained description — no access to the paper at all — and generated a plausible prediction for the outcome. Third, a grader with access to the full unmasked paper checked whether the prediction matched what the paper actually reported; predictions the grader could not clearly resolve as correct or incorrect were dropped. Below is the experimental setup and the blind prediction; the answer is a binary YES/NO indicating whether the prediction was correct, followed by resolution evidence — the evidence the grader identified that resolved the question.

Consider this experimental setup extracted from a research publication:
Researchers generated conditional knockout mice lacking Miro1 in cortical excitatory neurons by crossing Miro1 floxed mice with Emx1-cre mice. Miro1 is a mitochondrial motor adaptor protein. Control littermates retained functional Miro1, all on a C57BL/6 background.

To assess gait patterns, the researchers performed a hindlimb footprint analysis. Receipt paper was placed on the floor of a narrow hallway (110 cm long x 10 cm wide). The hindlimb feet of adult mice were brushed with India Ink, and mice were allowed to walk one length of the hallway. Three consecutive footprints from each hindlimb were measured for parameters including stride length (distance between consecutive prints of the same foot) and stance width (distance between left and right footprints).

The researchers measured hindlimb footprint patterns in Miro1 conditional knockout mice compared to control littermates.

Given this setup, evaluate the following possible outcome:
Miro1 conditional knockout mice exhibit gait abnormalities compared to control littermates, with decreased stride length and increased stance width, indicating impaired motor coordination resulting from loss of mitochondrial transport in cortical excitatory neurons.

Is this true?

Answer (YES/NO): NO